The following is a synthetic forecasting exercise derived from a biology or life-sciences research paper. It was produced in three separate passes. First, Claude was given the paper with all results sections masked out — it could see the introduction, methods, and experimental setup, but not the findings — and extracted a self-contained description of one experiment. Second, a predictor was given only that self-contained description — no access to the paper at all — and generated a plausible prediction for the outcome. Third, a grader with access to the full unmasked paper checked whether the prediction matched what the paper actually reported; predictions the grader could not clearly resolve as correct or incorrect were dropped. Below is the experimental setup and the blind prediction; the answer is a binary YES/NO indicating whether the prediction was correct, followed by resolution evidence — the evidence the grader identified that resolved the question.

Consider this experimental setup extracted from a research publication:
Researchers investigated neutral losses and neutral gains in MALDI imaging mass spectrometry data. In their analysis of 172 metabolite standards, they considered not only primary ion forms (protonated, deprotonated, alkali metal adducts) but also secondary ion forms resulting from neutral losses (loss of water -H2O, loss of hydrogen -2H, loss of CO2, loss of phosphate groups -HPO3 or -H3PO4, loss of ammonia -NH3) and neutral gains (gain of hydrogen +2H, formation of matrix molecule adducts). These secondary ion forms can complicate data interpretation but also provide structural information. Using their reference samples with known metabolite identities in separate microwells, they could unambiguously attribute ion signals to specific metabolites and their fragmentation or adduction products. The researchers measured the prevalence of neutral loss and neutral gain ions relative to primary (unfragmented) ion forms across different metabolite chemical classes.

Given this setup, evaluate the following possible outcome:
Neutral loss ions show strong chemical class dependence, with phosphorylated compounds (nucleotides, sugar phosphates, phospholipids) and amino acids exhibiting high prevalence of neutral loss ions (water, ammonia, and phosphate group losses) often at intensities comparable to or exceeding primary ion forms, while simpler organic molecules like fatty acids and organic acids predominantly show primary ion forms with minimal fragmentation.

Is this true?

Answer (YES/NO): NO